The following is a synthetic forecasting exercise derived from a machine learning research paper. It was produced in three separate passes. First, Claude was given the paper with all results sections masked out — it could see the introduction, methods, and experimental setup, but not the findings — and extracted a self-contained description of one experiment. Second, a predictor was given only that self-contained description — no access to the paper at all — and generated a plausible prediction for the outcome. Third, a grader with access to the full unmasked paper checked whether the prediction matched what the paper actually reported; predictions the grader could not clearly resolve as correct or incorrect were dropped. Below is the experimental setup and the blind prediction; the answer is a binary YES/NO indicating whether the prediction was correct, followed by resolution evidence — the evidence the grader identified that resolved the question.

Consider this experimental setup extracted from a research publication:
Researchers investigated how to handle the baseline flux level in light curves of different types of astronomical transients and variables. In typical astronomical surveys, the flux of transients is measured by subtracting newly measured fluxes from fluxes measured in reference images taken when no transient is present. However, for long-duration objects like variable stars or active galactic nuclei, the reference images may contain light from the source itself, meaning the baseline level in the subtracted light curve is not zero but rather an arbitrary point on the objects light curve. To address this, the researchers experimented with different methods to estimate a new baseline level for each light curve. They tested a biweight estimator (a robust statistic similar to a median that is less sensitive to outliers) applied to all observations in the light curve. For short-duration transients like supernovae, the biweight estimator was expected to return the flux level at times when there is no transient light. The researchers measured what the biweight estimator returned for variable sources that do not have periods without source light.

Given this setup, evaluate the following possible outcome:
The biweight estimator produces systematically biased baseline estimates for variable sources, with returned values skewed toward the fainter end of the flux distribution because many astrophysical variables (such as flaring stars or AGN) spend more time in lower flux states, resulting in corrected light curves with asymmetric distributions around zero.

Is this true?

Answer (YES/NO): NO